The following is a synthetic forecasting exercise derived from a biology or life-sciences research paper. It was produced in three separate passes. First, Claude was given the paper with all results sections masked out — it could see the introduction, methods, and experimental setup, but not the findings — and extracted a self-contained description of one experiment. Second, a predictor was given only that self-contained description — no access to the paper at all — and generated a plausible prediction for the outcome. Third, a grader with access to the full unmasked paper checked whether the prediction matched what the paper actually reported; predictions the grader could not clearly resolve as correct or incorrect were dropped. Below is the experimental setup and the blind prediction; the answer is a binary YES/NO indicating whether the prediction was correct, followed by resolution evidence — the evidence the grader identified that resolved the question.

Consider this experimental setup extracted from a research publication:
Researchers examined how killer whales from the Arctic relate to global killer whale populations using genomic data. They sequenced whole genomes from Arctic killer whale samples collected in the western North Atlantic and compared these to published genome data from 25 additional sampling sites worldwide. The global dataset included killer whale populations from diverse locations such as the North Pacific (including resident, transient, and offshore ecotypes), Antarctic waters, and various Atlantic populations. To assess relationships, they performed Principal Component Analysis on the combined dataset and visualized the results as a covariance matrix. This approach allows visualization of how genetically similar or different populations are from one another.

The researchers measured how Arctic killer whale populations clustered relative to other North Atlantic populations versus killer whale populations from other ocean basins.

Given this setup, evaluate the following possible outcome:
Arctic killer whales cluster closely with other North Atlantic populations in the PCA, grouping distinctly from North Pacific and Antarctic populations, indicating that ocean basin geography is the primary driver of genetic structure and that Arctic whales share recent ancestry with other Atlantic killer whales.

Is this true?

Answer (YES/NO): NO